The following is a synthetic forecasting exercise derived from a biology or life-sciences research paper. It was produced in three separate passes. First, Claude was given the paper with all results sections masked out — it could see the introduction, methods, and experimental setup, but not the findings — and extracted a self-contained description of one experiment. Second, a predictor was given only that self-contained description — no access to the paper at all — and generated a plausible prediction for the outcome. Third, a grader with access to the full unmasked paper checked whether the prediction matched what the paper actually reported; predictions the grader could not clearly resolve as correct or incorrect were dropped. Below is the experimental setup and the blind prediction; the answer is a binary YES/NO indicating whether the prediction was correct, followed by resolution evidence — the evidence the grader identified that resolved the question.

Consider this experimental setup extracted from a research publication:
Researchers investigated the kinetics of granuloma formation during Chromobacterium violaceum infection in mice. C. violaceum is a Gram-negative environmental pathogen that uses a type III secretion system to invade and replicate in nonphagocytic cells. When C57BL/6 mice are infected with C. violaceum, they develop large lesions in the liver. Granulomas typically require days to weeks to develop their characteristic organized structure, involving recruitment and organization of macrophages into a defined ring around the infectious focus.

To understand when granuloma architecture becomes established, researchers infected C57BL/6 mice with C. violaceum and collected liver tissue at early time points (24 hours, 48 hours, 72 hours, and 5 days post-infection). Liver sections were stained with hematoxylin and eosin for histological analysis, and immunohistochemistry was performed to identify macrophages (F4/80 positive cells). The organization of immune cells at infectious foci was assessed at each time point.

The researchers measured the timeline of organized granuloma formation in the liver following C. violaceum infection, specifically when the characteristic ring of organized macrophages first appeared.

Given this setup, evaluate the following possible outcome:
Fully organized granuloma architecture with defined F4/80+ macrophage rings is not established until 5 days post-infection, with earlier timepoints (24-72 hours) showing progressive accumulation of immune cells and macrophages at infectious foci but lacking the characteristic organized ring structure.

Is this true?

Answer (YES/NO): NO